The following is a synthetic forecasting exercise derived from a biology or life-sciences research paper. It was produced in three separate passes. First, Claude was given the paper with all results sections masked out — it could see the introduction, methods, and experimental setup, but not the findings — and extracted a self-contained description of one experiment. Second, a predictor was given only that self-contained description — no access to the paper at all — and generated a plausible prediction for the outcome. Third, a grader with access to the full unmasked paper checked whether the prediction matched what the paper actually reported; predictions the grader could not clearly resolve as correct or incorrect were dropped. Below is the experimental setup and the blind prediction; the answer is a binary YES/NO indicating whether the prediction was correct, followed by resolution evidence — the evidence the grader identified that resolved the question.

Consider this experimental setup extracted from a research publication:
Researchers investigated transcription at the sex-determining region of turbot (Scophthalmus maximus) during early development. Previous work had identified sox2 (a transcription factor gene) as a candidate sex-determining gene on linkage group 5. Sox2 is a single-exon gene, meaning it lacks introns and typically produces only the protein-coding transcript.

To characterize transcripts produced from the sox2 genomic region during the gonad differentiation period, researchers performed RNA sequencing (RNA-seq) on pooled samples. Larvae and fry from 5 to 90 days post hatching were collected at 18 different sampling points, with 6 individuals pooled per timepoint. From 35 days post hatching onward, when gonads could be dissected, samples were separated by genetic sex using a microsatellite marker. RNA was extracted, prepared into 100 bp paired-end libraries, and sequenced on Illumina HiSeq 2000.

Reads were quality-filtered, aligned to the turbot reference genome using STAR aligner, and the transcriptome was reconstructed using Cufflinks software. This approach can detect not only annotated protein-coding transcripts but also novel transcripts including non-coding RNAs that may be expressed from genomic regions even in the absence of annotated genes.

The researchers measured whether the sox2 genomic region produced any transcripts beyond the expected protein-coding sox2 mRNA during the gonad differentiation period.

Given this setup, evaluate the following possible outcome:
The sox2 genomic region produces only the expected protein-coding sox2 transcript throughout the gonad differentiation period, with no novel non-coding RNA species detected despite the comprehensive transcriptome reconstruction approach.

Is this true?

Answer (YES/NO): NO